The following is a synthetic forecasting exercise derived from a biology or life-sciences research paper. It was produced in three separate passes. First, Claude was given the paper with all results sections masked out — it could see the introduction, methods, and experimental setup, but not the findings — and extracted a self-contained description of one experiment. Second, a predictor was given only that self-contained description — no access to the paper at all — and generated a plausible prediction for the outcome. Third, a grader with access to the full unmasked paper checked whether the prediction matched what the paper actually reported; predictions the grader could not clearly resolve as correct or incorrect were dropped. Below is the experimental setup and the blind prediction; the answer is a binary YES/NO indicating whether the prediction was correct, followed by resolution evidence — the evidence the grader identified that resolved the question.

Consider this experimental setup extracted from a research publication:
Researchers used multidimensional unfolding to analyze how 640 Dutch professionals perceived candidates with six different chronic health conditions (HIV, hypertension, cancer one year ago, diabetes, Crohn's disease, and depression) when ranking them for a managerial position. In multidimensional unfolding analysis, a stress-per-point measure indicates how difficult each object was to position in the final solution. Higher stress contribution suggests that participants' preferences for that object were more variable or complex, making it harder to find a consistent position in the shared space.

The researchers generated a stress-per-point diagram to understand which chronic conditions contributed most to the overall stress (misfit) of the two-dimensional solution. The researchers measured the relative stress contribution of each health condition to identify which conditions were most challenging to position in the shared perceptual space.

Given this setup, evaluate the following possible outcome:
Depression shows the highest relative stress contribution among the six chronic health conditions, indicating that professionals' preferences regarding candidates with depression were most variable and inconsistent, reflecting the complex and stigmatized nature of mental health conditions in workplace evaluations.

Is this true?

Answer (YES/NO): NO